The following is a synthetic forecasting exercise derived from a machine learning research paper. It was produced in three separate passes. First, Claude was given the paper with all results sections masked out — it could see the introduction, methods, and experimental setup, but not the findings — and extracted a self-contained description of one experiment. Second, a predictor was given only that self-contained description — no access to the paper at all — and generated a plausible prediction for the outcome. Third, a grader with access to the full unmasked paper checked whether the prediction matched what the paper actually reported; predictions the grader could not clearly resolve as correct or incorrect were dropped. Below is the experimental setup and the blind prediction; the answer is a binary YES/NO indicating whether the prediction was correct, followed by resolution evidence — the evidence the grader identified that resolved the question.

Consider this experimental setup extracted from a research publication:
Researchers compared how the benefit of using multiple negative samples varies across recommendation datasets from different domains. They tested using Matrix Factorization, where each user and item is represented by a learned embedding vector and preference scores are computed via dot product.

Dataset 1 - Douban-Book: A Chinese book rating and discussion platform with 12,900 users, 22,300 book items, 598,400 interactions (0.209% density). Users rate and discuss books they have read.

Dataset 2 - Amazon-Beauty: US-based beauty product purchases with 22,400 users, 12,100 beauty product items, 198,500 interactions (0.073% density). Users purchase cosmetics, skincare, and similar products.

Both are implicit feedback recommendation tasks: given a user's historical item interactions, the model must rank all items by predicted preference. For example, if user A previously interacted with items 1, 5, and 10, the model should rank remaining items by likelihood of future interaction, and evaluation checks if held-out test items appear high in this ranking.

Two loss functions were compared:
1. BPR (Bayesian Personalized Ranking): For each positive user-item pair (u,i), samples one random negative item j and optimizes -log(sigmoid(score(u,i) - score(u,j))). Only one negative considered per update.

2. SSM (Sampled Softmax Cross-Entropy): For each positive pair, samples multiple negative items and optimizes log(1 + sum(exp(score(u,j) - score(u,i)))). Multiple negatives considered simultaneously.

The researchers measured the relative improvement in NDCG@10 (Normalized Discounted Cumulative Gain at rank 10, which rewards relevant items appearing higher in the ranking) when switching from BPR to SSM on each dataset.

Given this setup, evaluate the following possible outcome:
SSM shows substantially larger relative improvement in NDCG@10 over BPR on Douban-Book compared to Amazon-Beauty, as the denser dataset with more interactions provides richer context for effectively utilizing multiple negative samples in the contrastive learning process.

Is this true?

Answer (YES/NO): YES